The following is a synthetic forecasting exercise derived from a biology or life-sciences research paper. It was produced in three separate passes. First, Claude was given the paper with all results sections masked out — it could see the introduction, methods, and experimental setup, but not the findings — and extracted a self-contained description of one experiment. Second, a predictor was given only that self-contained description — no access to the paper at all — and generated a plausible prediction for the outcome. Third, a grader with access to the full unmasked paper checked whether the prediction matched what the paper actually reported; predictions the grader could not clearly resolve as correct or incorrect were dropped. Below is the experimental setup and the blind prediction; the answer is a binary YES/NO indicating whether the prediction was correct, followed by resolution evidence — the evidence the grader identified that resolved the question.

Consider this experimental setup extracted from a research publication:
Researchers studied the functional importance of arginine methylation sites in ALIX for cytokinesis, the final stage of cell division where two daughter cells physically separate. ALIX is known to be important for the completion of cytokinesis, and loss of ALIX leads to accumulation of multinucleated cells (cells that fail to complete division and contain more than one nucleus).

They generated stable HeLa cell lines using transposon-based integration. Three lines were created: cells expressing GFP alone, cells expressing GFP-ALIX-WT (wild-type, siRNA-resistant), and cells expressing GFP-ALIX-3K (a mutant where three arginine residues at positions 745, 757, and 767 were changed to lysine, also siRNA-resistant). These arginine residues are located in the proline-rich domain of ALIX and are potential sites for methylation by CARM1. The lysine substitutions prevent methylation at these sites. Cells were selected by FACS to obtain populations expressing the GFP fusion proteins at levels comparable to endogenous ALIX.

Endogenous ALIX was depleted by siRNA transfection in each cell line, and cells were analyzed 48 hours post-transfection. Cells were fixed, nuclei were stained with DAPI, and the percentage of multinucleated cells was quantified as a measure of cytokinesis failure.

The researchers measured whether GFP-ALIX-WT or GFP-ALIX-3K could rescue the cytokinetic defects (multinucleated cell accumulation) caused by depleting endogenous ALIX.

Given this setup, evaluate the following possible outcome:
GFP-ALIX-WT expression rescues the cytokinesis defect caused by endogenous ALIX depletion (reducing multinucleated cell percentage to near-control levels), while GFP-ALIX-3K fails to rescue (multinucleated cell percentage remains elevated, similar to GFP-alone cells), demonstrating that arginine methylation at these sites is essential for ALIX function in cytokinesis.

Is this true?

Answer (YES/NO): NO